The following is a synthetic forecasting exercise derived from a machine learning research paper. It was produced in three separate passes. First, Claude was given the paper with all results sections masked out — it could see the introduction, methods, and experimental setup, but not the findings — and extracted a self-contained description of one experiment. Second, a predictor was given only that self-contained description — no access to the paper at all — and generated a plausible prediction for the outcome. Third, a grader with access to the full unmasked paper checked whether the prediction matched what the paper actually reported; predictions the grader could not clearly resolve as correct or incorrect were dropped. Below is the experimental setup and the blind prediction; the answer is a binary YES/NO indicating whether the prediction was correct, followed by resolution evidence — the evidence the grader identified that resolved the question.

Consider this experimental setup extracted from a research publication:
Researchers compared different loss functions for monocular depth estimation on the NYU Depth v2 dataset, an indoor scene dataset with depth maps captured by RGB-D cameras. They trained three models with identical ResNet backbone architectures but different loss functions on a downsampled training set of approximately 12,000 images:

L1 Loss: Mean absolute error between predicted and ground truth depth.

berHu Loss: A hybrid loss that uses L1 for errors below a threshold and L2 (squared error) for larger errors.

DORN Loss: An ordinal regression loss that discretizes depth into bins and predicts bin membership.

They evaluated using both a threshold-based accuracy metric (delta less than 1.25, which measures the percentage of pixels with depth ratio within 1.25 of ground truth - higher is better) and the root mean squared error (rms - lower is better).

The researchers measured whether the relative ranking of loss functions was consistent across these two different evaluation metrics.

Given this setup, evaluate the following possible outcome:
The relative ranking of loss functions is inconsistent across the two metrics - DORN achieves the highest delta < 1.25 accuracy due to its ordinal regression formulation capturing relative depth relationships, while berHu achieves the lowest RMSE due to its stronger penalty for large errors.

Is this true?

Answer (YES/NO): YES